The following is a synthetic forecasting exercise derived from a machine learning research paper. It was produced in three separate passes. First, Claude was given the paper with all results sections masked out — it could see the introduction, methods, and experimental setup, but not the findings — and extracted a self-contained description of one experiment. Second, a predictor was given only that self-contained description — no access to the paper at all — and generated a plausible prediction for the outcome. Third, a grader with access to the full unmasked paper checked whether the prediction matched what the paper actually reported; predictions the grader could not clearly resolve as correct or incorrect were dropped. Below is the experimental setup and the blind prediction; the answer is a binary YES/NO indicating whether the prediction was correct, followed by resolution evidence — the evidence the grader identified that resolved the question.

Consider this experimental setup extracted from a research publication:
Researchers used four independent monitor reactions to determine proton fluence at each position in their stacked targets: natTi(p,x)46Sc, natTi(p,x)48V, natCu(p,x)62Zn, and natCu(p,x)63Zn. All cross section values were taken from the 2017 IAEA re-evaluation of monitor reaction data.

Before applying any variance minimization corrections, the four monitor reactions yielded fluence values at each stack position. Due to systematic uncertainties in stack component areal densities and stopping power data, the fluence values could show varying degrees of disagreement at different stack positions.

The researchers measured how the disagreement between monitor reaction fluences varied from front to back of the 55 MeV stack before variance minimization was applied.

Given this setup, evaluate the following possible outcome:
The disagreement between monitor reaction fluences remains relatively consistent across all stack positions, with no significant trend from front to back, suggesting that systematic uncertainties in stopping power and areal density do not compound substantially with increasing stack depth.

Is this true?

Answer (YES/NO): NO